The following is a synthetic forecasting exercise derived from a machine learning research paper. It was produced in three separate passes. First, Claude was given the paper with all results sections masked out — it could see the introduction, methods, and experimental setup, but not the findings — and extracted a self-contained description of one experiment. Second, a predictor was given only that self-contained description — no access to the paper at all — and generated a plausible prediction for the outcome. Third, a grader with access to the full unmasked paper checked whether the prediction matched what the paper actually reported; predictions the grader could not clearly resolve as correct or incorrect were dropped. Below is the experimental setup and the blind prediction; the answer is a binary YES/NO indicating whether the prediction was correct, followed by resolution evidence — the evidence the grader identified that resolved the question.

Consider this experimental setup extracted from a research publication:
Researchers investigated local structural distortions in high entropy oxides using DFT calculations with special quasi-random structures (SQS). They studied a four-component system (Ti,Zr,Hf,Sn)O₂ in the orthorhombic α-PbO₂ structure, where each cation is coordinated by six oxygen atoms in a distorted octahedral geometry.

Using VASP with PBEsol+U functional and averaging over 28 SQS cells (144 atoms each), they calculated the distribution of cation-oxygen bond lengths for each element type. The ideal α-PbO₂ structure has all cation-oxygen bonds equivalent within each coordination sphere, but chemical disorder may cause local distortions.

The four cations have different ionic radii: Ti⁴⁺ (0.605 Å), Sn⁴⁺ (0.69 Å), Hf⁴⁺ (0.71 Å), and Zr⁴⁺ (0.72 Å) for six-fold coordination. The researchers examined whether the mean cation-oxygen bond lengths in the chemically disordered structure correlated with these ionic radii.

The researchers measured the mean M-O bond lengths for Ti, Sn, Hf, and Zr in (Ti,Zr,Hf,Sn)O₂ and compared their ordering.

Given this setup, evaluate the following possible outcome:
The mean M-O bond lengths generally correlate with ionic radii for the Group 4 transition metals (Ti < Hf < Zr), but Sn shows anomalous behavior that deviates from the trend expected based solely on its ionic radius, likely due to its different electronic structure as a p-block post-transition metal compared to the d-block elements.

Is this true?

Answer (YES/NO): YES